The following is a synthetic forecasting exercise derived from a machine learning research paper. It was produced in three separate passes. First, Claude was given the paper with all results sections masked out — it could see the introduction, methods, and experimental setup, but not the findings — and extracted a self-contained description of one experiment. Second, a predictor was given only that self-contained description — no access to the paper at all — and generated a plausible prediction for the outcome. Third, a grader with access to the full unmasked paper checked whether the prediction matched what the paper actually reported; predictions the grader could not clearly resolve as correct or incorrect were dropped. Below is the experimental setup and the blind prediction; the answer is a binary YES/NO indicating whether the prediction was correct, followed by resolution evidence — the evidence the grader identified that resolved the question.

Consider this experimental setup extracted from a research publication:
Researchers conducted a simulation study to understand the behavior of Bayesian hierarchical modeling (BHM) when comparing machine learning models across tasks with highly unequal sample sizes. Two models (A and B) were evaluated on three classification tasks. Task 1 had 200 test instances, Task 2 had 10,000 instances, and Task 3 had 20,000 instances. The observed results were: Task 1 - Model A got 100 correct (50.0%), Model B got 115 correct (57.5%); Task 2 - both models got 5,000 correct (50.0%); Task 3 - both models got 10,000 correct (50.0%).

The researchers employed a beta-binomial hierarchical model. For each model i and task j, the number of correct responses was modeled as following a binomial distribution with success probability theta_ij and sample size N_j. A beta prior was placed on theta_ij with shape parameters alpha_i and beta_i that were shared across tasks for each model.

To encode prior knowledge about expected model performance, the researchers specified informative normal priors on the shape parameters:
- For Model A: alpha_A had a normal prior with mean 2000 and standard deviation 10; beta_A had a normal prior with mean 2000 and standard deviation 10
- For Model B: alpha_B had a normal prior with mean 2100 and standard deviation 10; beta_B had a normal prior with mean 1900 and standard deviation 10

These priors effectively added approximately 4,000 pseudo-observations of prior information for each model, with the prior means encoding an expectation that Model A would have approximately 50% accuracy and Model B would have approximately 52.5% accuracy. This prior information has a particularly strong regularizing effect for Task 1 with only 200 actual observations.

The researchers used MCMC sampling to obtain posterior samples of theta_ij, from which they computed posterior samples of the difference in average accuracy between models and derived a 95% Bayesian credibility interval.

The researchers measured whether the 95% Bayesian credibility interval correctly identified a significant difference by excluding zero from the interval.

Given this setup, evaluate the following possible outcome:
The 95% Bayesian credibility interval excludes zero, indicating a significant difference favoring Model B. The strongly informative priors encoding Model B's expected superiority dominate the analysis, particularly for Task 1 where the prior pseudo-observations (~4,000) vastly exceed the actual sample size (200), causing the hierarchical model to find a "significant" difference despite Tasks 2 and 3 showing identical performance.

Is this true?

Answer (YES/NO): YES